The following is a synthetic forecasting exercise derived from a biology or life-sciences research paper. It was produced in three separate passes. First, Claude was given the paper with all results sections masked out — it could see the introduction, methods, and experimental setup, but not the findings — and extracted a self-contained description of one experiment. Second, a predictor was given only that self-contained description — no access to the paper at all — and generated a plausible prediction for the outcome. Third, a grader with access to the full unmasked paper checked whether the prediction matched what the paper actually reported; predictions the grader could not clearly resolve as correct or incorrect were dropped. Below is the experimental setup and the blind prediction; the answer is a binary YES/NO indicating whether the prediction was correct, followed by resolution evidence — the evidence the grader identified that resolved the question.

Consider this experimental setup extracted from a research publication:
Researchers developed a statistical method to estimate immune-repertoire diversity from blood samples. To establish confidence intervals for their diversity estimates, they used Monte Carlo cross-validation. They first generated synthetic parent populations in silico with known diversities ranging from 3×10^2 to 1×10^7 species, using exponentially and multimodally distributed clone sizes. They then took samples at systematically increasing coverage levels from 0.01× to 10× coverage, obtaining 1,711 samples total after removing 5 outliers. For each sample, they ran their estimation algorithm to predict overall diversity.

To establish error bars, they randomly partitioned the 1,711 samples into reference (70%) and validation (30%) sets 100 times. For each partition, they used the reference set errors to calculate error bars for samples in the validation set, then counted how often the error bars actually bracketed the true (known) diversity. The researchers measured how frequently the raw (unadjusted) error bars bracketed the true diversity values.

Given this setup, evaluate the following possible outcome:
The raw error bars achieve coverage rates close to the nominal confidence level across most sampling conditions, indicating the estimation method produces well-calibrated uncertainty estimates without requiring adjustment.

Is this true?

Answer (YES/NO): NO